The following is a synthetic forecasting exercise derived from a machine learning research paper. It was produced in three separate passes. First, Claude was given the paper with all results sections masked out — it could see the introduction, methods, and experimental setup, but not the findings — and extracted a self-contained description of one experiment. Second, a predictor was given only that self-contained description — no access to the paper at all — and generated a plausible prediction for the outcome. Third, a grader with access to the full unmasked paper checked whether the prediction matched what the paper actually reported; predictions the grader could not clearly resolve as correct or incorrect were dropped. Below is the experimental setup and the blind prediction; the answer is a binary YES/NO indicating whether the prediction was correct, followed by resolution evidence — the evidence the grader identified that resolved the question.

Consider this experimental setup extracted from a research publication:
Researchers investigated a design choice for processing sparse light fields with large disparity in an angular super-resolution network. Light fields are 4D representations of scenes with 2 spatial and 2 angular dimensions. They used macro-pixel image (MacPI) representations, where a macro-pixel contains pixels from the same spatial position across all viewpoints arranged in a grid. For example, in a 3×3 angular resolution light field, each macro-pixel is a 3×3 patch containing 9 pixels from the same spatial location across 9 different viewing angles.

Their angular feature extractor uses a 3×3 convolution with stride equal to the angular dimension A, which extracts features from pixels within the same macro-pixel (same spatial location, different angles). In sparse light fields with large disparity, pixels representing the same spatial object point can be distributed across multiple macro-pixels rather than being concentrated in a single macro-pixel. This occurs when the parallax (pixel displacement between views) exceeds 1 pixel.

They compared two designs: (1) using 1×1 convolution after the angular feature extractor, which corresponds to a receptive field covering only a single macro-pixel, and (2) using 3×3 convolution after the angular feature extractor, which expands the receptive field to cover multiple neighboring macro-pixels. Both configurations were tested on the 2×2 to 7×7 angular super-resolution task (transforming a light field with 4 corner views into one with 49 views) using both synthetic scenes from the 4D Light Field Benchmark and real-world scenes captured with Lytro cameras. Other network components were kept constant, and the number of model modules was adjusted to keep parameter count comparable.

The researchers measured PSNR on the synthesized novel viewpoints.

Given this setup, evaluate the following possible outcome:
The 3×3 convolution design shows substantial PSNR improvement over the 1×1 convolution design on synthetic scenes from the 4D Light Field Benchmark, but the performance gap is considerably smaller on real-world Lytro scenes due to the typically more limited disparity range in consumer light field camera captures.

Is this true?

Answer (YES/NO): NO